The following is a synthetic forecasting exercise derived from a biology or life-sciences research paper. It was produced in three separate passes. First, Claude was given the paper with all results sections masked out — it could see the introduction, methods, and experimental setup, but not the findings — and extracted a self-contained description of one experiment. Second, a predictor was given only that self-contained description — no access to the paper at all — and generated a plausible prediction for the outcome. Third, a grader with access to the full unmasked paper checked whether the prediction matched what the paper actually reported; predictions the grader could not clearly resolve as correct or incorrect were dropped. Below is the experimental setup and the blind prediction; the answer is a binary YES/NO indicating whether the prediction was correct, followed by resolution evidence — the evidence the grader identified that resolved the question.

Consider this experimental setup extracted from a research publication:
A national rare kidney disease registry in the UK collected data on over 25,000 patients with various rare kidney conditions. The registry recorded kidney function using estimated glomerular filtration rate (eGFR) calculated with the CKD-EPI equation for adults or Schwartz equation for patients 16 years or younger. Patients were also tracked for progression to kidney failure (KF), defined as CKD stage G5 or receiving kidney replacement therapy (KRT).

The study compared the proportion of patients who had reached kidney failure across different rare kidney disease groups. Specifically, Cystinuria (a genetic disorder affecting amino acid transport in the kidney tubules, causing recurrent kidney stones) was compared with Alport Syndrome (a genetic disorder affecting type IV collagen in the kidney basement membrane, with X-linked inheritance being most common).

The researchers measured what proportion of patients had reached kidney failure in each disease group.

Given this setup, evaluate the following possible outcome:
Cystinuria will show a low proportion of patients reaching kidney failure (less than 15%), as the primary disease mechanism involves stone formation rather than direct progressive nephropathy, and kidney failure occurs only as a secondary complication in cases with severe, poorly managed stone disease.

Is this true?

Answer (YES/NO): YES